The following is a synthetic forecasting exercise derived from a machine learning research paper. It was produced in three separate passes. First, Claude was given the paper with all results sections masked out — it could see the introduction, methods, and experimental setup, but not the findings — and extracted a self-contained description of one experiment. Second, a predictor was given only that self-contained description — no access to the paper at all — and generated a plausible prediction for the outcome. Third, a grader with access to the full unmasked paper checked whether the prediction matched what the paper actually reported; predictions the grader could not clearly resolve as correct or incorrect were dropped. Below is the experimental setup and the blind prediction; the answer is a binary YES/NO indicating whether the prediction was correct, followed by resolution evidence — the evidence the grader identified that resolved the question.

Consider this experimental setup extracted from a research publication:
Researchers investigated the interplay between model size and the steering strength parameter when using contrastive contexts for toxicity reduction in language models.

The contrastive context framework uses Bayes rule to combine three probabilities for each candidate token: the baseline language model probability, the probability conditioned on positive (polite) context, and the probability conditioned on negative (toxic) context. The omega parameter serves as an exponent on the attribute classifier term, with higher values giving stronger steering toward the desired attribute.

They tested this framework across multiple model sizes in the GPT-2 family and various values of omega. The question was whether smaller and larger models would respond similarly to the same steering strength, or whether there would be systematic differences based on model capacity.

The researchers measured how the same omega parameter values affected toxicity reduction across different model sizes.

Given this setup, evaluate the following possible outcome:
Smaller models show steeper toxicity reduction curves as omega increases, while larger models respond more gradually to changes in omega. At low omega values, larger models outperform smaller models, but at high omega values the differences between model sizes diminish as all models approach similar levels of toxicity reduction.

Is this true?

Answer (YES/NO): NO